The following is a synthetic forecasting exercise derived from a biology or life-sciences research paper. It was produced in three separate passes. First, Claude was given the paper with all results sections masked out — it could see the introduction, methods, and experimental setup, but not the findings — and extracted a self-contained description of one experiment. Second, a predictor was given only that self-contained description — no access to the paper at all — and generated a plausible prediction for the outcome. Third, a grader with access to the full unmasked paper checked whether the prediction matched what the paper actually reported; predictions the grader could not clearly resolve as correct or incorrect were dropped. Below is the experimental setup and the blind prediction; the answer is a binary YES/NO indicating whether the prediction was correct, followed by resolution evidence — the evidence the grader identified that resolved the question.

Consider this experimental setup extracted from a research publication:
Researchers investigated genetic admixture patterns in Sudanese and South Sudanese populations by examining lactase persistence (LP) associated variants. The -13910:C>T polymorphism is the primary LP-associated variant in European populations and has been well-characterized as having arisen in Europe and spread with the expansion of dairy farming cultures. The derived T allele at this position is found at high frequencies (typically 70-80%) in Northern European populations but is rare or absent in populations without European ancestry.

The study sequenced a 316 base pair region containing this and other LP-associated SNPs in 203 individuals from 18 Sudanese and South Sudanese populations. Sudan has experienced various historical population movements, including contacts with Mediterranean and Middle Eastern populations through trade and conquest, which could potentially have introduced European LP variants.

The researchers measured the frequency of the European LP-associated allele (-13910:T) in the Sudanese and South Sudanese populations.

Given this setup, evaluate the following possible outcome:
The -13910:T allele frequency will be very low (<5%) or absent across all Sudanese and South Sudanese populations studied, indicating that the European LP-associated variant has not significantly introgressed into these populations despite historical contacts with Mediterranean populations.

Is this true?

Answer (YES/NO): YES